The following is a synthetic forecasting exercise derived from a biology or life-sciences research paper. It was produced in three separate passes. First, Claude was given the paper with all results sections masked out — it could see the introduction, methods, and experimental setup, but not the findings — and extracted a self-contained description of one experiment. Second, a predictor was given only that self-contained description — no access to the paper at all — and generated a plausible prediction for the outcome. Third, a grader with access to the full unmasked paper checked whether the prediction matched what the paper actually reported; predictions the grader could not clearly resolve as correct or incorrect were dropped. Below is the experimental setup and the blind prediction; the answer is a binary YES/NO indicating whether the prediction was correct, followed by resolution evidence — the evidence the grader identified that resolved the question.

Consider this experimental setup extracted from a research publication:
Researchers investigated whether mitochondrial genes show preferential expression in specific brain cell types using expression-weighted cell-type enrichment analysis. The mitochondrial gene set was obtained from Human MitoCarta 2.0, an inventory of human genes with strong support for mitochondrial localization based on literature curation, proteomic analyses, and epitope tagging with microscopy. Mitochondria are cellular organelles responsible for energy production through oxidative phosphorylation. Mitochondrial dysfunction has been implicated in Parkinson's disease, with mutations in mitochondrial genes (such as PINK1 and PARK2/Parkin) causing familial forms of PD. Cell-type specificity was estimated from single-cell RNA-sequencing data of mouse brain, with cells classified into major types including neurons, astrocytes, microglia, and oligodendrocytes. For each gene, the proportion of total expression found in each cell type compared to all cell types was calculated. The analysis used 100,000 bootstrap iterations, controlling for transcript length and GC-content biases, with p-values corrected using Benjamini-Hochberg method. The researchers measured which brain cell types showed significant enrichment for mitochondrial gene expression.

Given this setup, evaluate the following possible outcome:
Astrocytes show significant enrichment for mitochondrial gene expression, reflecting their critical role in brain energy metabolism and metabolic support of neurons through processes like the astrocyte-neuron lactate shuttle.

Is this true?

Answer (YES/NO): YES